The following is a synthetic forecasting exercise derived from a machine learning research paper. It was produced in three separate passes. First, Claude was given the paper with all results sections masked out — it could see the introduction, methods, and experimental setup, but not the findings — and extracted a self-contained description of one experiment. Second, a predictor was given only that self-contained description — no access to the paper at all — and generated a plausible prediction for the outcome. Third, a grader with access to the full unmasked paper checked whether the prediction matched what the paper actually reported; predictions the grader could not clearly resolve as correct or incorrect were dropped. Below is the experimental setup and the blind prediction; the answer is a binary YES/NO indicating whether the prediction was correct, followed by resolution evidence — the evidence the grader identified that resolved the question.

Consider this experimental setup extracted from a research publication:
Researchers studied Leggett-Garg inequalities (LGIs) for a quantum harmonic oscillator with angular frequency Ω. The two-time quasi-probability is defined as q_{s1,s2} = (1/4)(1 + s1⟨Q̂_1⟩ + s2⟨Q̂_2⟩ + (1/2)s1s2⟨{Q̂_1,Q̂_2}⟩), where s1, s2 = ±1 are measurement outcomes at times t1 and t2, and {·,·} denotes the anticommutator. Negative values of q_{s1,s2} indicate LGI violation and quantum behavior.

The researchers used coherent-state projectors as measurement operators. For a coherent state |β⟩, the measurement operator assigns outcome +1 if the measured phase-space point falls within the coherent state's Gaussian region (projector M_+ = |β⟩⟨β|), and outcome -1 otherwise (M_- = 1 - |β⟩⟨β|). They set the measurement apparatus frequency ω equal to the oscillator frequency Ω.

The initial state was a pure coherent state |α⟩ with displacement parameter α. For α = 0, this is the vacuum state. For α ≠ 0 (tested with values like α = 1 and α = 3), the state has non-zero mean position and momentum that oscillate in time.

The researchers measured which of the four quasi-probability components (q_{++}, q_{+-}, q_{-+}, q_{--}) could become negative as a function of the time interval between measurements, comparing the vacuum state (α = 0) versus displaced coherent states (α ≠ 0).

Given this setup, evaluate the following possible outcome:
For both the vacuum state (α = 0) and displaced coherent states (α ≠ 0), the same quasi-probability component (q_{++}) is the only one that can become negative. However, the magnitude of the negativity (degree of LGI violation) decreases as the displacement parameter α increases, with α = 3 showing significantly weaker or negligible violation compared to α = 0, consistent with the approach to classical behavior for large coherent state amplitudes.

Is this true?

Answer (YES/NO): NO